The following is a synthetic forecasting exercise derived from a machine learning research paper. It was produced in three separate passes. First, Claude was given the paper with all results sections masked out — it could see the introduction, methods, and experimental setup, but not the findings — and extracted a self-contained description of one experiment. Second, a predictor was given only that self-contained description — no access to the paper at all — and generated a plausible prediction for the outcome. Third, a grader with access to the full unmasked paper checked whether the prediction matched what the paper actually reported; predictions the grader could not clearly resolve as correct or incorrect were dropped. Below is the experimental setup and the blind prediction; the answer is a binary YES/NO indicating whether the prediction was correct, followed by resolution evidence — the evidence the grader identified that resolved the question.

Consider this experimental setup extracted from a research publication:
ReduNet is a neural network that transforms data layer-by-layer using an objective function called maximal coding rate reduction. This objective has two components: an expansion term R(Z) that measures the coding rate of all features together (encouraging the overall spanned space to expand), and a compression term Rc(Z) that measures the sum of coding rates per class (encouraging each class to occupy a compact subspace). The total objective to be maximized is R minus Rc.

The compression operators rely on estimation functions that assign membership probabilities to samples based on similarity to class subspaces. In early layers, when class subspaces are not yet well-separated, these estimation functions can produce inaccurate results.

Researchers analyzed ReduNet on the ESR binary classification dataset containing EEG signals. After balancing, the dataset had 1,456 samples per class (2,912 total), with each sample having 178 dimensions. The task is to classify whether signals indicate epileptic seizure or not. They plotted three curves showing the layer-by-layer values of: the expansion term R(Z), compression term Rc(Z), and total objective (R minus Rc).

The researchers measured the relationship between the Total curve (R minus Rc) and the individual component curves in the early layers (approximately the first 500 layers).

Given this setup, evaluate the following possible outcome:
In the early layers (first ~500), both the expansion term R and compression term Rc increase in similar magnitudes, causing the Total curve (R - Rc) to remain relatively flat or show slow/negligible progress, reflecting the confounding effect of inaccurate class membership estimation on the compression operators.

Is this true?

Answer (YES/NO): NO